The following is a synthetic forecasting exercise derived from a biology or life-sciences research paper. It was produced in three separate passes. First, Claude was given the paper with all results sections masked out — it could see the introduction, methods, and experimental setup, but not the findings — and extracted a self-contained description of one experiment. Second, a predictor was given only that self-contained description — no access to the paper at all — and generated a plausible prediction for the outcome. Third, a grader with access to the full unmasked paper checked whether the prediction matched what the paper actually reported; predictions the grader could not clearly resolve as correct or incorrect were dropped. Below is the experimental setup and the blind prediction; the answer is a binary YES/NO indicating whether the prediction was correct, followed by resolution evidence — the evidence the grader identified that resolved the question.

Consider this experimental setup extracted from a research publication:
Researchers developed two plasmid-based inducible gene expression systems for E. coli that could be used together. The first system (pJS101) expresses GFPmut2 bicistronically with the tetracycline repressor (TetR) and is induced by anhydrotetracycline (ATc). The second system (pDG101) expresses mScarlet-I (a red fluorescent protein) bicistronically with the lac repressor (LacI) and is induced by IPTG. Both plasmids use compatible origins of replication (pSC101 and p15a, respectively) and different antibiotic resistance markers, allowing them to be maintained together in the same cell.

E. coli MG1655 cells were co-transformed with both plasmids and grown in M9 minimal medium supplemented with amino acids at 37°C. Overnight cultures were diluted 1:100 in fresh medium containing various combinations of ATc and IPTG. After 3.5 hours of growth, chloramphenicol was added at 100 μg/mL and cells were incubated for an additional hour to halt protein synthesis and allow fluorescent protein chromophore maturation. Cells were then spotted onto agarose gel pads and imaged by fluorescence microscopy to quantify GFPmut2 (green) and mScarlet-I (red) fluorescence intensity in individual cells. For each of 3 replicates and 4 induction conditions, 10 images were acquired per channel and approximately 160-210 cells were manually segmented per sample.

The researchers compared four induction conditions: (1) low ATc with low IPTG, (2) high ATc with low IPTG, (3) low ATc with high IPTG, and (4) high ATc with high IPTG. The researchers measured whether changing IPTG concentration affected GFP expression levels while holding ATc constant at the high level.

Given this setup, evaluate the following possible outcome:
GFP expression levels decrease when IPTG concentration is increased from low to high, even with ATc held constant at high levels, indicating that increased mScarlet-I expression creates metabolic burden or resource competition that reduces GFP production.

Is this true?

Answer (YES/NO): NO